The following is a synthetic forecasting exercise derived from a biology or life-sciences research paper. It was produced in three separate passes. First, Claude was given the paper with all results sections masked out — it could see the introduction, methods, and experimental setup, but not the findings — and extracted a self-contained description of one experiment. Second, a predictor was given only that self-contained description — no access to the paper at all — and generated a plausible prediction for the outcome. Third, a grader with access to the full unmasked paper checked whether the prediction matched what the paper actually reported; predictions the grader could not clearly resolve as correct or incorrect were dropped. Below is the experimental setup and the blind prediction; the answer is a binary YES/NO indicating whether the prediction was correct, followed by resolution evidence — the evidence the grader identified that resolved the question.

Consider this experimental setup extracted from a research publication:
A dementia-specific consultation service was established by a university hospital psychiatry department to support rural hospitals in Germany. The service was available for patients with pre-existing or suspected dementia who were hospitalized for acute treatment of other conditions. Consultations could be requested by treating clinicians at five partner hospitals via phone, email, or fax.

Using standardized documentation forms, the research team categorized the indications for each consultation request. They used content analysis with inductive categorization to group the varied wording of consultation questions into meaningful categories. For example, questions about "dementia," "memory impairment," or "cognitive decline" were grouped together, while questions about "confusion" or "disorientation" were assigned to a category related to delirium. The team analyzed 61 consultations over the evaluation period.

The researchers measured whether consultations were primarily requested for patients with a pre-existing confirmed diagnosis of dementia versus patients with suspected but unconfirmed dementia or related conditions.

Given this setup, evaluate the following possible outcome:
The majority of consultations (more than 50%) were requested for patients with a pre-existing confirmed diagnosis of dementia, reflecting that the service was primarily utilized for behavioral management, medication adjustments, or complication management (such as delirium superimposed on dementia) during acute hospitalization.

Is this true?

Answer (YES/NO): NO